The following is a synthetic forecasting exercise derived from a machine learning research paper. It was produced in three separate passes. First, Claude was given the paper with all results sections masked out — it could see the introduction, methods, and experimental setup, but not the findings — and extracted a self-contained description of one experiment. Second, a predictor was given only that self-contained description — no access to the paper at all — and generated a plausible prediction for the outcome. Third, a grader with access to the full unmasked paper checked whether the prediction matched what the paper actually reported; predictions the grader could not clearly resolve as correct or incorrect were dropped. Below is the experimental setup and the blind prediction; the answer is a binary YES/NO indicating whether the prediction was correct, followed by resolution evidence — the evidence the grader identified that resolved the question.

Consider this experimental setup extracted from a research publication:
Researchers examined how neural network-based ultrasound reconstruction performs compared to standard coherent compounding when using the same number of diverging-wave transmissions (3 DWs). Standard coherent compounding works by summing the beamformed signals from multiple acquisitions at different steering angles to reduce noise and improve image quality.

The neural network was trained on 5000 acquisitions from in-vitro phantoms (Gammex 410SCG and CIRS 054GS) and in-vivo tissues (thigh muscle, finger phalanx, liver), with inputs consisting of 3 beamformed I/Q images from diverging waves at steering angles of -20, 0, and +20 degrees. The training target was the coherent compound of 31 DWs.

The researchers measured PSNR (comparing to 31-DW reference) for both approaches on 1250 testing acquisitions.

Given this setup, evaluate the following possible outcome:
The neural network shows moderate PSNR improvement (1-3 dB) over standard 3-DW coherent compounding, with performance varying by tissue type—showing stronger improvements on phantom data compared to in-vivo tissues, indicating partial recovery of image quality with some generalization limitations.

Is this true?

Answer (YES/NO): NO